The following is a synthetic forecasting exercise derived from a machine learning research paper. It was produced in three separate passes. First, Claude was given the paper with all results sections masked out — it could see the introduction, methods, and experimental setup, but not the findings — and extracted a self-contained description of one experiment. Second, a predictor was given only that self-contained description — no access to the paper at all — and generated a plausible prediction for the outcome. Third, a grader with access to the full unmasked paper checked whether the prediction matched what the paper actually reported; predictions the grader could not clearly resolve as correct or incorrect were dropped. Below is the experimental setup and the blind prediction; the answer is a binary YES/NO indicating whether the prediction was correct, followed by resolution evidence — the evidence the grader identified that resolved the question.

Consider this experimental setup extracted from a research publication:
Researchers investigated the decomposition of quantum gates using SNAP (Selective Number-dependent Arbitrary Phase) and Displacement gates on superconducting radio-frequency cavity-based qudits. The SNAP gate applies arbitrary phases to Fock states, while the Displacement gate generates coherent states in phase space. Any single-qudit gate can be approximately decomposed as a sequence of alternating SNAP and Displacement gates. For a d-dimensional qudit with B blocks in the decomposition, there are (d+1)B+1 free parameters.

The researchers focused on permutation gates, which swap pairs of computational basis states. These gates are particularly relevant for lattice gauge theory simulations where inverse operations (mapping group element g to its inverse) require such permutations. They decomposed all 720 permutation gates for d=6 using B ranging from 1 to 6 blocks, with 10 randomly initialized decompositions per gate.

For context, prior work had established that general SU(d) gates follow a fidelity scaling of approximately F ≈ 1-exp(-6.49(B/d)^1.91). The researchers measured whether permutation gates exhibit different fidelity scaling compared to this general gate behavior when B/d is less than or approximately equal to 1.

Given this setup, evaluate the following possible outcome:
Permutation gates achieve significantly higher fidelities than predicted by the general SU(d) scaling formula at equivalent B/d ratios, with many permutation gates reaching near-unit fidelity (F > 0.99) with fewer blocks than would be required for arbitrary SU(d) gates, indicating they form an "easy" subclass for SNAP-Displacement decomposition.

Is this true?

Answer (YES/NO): YES